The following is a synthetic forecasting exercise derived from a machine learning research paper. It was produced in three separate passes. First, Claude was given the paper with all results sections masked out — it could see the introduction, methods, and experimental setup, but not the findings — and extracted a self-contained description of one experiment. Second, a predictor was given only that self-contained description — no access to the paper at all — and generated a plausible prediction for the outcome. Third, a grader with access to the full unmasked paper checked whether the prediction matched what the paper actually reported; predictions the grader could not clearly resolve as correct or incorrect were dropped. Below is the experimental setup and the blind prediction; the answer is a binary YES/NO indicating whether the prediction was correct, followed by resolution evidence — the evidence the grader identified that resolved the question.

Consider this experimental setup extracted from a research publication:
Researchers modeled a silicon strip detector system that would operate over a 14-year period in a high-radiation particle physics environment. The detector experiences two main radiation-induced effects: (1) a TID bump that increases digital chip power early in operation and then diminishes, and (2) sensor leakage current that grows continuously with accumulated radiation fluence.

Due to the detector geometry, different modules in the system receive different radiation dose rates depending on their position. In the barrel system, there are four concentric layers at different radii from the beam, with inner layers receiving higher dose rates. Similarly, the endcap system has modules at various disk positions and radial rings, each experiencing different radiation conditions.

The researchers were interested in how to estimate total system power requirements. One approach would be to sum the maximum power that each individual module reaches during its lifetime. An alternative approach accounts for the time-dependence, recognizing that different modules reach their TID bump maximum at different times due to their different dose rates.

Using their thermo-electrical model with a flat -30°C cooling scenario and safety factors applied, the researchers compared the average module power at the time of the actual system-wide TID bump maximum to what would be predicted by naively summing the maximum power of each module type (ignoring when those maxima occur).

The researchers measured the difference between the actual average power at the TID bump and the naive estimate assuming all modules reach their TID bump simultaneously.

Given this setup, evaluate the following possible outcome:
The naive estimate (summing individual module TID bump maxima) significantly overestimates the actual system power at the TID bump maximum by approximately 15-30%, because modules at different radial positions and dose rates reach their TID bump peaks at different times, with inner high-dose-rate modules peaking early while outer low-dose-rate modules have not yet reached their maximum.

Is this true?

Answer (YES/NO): NO